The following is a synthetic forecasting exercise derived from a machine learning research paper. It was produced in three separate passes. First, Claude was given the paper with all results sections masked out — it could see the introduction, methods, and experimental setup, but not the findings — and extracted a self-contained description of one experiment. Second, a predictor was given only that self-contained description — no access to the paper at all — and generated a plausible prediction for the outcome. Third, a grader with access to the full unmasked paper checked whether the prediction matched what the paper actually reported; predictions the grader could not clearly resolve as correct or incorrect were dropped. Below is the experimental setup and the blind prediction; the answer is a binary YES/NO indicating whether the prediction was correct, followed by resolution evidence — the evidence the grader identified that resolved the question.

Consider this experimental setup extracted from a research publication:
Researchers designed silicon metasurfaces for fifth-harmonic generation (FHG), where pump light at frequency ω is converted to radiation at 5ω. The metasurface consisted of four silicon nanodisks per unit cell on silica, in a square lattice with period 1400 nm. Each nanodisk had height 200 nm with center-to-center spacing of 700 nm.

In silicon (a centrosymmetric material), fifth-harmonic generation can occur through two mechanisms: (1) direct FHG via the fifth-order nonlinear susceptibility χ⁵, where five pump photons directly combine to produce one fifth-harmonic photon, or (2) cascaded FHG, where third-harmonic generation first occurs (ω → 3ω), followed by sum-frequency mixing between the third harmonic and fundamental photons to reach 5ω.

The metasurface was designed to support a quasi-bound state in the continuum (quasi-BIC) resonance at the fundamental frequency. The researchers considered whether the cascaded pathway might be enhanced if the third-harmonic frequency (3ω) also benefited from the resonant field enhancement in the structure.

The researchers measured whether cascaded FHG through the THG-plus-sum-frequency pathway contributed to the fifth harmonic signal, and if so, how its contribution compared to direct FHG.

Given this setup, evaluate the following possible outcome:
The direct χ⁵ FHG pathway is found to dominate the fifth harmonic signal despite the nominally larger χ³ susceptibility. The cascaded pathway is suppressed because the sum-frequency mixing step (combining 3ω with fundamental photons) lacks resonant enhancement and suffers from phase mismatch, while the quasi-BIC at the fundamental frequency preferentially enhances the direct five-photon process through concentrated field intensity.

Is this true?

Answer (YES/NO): NO